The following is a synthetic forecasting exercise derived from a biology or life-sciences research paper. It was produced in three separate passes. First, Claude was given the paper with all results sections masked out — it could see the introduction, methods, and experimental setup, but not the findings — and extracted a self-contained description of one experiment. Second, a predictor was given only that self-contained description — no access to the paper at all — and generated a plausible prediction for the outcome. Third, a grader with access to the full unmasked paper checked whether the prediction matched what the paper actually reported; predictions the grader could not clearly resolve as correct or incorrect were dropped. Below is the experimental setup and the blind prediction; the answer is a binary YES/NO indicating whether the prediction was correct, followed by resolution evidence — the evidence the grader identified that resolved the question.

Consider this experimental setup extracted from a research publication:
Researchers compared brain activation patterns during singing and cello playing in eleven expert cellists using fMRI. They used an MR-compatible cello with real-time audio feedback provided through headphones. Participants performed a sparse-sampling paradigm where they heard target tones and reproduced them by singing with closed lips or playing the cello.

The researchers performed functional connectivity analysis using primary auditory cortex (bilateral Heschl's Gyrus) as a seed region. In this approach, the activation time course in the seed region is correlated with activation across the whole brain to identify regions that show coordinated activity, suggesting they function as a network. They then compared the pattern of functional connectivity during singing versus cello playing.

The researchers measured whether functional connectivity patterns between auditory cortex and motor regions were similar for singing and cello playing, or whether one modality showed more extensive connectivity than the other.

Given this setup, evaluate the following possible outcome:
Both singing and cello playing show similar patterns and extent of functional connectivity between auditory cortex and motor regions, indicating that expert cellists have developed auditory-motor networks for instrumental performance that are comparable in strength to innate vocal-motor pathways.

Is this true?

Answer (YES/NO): YES